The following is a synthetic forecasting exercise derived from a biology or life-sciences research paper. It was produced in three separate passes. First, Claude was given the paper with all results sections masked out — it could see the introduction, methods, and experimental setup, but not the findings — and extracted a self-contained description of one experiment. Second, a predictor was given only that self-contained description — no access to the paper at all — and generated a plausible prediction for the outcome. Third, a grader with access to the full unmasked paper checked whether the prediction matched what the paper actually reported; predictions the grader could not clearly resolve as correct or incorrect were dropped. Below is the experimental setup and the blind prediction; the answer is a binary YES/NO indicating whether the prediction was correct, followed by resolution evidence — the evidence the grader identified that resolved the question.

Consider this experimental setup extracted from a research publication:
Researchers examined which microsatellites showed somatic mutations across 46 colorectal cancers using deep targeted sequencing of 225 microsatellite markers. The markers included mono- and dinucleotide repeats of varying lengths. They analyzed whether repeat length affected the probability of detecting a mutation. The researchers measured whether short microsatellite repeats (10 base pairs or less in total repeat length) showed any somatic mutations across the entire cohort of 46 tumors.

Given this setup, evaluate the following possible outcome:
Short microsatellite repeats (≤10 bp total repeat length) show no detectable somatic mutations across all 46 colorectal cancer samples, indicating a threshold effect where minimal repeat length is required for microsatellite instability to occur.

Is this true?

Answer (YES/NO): YES